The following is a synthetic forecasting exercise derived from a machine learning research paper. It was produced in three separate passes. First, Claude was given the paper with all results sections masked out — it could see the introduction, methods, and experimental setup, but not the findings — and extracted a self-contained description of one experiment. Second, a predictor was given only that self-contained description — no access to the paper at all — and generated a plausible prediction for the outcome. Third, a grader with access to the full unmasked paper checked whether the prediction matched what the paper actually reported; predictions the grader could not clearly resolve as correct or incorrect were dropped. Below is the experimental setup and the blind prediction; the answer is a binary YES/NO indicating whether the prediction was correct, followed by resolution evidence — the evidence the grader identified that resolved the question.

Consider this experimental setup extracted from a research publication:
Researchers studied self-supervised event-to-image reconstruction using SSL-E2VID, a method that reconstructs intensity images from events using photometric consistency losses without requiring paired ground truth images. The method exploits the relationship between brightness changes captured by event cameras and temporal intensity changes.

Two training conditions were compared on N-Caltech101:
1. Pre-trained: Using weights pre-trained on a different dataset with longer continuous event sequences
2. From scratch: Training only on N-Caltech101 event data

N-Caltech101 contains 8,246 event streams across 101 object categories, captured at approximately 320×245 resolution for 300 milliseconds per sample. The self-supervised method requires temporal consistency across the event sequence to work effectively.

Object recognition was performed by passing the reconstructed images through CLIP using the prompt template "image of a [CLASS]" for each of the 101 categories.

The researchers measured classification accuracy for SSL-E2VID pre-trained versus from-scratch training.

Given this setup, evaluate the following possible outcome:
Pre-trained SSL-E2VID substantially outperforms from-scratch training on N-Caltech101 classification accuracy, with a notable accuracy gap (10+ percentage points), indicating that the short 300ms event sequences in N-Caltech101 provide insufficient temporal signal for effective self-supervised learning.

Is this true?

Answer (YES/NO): NO